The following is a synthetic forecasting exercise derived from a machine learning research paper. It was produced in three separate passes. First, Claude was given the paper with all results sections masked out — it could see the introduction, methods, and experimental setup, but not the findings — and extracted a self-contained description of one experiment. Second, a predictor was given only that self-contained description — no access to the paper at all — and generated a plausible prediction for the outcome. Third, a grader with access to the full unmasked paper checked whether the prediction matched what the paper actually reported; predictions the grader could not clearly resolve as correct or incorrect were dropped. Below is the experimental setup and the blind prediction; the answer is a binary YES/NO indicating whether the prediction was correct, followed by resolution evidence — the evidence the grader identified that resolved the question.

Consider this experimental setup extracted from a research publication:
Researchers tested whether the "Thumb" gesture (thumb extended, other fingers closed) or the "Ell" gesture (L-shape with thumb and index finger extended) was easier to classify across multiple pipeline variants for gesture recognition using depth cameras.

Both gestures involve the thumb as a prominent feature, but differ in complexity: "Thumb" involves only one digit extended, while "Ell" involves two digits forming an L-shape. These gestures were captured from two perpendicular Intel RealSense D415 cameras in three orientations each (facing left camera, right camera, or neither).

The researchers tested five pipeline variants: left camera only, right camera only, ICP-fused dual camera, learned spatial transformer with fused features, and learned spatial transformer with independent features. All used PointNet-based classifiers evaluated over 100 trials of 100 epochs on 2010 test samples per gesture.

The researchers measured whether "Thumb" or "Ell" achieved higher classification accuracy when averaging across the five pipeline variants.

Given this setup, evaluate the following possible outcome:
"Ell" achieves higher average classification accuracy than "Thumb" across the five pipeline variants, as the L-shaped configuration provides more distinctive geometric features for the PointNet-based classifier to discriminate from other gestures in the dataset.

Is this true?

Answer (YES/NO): NO